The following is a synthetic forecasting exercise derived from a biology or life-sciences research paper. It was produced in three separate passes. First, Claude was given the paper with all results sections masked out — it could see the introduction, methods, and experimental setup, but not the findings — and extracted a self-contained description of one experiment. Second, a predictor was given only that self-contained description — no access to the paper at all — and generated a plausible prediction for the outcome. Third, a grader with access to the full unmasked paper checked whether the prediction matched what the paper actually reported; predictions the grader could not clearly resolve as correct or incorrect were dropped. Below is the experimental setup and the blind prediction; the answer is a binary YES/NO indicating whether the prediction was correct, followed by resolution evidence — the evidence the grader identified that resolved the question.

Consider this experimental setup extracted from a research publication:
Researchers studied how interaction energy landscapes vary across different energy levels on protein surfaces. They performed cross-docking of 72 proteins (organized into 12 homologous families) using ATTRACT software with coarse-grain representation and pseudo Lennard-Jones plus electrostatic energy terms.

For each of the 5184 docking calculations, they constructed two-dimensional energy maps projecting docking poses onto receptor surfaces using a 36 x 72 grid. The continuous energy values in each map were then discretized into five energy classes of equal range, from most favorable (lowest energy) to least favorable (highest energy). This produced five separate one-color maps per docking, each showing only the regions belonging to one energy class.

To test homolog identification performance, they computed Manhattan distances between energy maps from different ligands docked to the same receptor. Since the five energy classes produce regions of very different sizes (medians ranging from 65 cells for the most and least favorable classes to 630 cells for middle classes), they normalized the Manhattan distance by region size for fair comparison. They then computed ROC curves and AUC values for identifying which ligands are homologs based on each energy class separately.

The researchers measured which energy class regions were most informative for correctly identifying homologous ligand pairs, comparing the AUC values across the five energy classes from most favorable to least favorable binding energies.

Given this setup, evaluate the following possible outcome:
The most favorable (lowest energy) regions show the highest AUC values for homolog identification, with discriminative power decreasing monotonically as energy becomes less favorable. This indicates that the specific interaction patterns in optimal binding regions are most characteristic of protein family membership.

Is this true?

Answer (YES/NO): NO